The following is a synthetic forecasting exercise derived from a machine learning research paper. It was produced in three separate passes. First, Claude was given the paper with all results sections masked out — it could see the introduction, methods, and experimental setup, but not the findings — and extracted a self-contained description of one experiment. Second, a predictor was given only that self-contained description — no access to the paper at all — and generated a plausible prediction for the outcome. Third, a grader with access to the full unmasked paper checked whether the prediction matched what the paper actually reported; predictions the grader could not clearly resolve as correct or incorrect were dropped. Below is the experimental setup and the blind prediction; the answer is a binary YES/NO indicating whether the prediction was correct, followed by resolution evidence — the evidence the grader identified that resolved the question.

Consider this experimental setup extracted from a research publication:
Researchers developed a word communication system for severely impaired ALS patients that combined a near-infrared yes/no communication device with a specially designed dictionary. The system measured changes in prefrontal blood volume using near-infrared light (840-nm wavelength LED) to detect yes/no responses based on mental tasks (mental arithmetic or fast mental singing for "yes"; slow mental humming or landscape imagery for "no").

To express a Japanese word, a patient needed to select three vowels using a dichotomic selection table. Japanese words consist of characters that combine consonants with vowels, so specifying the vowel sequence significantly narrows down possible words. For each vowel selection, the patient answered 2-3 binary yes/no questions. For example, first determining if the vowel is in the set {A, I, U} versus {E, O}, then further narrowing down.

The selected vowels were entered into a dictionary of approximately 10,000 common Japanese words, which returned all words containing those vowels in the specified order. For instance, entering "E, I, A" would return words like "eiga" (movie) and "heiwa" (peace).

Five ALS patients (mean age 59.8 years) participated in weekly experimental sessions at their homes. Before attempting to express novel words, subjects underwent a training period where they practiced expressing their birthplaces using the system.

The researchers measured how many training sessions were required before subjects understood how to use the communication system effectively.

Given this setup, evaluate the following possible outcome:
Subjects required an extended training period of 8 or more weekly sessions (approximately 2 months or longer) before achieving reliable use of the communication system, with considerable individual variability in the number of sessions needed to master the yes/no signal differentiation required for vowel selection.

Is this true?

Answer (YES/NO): NO